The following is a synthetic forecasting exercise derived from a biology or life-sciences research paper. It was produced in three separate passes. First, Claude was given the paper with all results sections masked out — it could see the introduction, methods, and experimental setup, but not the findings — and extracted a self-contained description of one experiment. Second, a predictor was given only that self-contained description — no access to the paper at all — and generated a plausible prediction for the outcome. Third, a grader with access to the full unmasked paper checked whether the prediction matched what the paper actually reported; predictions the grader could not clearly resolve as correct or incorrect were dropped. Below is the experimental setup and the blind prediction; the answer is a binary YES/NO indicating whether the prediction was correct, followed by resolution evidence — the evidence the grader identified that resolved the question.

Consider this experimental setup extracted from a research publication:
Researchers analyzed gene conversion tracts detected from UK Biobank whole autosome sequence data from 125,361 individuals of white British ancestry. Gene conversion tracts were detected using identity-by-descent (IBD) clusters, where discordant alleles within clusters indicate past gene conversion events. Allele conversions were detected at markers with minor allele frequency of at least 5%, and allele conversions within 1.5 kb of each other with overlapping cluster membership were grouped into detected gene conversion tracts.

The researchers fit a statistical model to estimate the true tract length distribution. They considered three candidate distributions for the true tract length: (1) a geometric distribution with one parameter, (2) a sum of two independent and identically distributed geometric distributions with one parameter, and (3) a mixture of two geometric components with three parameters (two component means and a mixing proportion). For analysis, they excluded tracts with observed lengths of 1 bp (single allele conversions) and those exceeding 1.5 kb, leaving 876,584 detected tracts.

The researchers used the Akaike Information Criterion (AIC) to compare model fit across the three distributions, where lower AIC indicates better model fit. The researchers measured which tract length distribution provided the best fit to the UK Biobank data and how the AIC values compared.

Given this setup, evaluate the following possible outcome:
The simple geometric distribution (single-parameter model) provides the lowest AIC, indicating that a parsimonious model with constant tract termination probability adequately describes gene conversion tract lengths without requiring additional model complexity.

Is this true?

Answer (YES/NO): NO